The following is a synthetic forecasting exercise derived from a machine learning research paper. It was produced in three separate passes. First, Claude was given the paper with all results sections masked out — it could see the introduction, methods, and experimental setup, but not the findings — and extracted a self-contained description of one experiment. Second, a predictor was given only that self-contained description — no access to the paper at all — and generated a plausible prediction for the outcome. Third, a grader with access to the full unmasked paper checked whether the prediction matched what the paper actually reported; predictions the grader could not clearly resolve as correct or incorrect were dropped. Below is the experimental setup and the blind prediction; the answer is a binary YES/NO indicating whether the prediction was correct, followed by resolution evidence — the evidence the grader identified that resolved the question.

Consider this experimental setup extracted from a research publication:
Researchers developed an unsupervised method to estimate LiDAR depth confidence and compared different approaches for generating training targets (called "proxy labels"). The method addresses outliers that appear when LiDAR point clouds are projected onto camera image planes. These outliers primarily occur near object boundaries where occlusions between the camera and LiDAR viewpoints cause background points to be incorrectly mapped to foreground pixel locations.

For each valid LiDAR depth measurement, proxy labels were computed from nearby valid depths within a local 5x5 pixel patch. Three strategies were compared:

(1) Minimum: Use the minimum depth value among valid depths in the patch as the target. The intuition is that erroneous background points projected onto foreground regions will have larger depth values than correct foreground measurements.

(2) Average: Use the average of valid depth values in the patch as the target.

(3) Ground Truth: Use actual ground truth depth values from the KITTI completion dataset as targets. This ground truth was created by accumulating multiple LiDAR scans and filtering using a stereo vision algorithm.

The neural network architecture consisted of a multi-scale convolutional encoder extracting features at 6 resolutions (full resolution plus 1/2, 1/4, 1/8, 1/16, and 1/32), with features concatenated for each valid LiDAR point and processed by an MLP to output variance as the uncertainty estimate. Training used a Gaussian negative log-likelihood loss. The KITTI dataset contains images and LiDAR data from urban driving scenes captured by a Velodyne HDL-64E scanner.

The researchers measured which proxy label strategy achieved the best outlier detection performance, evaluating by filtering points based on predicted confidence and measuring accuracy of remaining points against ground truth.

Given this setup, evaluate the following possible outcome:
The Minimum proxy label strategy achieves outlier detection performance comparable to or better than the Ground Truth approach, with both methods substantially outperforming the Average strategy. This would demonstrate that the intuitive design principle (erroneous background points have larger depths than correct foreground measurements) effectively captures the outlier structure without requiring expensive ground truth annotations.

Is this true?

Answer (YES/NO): YES